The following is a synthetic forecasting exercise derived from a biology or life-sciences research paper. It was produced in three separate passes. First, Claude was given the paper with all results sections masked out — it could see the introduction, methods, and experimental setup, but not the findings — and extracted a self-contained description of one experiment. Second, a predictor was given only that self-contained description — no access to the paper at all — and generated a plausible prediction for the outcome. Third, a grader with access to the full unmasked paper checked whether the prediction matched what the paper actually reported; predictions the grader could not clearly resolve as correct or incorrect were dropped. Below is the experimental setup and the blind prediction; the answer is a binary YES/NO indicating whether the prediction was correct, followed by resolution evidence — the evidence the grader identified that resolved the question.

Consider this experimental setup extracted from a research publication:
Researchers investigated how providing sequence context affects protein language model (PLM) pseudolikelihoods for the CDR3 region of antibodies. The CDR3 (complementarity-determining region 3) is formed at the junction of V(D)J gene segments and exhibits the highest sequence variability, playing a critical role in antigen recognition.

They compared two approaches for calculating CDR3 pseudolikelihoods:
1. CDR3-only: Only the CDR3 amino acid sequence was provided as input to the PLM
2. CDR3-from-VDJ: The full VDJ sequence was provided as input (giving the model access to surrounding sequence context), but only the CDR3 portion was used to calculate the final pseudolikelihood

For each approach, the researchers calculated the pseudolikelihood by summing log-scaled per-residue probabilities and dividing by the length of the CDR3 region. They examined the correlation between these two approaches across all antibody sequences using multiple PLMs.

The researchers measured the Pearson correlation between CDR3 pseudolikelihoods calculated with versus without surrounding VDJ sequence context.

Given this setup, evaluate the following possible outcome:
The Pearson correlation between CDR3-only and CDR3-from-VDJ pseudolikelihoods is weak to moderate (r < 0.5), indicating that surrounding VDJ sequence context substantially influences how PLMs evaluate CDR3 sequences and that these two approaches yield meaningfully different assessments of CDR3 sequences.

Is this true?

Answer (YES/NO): YES